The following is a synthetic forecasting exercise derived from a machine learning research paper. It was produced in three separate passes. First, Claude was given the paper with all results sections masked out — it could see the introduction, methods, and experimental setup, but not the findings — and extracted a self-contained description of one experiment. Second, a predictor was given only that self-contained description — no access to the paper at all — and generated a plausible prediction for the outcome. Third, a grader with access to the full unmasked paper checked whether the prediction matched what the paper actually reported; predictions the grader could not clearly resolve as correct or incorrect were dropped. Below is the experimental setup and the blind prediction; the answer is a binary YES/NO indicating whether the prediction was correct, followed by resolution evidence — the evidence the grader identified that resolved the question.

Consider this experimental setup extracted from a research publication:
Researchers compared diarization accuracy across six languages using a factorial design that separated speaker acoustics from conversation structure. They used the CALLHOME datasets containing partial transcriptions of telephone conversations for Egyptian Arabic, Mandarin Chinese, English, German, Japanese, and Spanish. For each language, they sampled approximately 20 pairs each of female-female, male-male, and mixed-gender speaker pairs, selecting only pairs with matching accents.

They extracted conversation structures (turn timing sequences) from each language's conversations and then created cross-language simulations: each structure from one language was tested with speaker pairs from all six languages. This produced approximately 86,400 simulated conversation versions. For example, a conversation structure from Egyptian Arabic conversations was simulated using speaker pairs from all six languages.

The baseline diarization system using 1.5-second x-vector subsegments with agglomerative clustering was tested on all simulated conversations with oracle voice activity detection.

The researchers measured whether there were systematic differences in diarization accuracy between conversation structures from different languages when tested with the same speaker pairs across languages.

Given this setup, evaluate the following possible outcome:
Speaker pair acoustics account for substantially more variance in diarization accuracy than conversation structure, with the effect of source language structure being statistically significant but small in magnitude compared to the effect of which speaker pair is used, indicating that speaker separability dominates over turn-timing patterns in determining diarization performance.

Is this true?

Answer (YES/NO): NO